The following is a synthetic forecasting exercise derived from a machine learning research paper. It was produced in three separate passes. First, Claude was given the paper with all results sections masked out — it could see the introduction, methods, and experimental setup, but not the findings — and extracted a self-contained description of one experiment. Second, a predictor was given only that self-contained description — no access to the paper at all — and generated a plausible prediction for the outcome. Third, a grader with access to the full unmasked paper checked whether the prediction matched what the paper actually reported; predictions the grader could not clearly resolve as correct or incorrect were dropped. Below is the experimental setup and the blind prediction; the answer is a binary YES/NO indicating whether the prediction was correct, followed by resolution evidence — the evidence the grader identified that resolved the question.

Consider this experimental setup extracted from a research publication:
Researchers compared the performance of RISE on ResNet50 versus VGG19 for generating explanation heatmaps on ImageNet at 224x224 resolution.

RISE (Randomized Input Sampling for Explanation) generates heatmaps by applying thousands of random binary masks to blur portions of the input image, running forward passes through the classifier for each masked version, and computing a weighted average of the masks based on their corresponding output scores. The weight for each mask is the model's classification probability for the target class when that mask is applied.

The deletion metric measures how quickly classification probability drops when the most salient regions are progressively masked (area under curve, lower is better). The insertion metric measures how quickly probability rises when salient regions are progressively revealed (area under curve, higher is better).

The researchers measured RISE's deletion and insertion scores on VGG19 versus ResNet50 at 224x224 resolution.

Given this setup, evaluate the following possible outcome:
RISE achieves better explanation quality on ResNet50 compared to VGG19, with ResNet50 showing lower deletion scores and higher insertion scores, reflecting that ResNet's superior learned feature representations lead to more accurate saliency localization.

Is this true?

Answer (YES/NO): NO